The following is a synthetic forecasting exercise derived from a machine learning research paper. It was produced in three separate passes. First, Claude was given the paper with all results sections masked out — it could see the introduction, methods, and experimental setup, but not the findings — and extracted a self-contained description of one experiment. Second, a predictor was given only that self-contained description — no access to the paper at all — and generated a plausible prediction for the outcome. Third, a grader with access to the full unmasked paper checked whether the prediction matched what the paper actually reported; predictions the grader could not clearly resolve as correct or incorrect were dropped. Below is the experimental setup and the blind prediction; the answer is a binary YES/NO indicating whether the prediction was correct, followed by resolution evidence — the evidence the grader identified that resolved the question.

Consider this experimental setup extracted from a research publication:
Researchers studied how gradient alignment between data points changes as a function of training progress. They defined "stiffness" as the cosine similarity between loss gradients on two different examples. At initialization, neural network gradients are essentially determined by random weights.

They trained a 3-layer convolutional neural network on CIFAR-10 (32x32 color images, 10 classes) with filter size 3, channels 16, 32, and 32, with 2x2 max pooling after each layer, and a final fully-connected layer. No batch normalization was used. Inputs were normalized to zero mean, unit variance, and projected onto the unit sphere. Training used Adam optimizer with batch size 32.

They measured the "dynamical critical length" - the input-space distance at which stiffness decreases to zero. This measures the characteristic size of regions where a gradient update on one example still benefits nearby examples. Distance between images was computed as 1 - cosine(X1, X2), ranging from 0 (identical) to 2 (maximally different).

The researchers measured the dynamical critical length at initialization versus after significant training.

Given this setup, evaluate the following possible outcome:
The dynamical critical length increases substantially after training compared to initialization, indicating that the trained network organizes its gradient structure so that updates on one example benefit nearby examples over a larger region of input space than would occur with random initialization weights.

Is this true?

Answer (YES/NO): NO